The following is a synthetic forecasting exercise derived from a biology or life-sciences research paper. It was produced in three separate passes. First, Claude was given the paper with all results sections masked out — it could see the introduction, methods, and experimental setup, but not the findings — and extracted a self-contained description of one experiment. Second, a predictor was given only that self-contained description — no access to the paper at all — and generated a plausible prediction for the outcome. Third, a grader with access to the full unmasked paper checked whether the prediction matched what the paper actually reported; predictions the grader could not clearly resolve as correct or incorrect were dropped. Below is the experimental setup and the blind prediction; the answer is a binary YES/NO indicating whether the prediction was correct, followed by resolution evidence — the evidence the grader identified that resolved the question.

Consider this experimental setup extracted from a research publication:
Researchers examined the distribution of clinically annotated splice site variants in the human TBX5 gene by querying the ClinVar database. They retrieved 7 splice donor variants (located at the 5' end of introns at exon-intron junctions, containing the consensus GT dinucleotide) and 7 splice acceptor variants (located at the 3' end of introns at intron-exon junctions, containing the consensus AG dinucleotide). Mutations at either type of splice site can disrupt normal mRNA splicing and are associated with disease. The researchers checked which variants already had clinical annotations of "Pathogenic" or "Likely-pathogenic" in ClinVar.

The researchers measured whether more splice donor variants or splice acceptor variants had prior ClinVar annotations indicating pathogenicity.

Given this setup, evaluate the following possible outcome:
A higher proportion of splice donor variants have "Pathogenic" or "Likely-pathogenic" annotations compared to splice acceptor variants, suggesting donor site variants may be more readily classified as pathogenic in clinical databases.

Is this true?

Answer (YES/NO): NO